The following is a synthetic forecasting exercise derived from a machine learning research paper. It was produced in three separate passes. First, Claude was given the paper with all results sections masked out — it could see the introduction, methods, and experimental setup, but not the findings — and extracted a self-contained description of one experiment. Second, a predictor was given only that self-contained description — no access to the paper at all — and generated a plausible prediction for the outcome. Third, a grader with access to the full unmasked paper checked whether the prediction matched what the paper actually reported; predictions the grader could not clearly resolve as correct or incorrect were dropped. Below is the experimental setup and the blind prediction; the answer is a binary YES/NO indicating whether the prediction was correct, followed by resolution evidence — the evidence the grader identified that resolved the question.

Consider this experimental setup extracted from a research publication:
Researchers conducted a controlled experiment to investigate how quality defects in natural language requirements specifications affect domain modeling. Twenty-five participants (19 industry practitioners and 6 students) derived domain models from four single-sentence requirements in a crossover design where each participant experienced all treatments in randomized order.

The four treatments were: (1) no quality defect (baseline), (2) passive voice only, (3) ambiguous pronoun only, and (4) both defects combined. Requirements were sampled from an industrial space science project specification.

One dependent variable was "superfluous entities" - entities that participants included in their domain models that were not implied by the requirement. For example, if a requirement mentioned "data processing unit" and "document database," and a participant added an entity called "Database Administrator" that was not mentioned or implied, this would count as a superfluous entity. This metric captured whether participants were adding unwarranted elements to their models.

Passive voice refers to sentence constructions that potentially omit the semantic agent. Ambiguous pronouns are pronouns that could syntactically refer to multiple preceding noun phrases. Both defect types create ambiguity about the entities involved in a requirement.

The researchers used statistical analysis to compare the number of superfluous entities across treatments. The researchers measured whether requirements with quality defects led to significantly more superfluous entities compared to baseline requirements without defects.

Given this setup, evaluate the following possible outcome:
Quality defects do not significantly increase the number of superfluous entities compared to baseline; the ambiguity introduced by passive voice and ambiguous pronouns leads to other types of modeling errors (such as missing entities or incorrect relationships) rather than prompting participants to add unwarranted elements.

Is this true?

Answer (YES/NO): YES